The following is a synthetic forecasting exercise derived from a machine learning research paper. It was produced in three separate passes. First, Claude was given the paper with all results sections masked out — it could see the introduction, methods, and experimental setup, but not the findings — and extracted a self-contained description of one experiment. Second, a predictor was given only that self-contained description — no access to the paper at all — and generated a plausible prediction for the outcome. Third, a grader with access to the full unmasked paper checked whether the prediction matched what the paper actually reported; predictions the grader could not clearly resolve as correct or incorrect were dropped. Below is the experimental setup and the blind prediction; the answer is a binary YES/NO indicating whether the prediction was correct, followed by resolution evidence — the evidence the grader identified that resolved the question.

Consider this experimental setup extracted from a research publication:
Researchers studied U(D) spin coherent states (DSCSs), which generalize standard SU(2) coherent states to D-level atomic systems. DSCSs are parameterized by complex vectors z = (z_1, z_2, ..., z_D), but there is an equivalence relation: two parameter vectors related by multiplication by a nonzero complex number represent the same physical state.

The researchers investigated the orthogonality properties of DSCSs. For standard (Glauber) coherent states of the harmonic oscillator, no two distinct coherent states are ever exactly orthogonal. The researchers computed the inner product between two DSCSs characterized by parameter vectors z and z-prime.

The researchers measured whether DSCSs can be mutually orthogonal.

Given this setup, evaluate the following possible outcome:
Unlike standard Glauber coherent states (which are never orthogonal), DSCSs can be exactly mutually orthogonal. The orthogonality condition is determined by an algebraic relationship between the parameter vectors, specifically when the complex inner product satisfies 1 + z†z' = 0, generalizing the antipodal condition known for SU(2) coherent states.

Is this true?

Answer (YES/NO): NO